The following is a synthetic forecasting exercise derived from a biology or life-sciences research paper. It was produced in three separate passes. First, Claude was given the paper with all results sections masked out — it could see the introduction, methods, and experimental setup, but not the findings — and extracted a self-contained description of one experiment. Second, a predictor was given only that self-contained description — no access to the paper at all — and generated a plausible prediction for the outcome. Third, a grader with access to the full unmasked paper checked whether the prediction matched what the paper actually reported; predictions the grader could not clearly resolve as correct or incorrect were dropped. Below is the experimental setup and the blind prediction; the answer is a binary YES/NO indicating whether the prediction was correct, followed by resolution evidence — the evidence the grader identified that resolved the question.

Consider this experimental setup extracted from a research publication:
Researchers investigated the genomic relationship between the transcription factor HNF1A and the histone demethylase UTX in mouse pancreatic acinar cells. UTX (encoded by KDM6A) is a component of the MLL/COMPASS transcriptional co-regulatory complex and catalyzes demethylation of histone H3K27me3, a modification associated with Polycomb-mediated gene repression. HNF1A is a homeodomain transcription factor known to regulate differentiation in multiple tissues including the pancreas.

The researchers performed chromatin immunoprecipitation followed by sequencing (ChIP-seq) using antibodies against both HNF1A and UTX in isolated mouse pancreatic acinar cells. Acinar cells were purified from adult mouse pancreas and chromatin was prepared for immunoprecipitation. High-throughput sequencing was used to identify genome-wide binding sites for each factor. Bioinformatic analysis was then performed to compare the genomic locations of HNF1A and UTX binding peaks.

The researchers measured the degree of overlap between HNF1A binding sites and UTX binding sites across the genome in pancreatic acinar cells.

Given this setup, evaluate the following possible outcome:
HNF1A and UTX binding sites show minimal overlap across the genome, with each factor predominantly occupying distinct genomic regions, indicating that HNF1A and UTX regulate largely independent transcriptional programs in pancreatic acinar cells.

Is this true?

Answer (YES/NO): NO